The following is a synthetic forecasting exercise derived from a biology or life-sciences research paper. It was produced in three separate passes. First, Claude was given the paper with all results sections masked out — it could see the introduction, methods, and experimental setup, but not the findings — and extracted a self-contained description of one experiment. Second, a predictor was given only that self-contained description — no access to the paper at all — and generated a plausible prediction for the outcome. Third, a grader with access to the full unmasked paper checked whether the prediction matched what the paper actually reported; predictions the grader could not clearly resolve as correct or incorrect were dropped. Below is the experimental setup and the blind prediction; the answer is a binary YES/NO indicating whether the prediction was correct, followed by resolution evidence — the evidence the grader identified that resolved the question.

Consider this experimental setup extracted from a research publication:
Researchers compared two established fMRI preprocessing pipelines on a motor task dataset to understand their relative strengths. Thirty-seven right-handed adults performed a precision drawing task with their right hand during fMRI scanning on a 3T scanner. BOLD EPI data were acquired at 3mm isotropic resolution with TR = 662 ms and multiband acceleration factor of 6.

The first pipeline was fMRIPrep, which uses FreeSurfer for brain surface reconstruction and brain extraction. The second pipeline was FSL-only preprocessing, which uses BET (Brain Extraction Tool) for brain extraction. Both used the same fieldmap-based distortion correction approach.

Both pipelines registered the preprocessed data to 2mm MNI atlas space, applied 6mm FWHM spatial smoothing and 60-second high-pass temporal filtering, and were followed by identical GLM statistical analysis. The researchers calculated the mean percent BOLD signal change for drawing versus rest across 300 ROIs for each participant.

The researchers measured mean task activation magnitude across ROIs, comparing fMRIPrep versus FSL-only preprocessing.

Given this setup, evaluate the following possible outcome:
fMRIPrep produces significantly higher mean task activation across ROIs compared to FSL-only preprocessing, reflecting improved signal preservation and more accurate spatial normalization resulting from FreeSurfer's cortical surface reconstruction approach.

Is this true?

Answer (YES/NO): YES